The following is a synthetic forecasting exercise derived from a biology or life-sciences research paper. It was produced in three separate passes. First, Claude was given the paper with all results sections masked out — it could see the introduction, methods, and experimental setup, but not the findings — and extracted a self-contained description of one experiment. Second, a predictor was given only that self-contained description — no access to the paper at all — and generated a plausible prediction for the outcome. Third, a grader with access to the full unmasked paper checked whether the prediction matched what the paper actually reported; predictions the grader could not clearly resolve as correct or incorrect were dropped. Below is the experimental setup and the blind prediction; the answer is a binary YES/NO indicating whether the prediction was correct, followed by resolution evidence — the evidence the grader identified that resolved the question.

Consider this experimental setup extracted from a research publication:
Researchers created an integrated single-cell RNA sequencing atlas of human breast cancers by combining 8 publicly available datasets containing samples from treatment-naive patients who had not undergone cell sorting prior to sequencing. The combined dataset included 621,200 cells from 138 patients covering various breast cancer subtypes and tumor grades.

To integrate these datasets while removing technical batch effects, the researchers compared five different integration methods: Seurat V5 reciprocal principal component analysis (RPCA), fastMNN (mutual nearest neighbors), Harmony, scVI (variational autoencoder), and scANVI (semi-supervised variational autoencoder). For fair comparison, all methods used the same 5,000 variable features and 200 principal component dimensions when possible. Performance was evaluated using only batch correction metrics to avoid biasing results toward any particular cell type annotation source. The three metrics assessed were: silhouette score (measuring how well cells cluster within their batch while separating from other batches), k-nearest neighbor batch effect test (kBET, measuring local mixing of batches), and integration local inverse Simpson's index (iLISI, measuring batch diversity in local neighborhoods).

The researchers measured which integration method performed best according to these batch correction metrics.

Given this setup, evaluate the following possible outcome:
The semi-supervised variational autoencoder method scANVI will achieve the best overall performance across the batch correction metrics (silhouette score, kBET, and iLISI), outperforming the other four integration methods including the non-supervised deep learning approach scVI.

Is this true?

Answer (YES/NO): NO